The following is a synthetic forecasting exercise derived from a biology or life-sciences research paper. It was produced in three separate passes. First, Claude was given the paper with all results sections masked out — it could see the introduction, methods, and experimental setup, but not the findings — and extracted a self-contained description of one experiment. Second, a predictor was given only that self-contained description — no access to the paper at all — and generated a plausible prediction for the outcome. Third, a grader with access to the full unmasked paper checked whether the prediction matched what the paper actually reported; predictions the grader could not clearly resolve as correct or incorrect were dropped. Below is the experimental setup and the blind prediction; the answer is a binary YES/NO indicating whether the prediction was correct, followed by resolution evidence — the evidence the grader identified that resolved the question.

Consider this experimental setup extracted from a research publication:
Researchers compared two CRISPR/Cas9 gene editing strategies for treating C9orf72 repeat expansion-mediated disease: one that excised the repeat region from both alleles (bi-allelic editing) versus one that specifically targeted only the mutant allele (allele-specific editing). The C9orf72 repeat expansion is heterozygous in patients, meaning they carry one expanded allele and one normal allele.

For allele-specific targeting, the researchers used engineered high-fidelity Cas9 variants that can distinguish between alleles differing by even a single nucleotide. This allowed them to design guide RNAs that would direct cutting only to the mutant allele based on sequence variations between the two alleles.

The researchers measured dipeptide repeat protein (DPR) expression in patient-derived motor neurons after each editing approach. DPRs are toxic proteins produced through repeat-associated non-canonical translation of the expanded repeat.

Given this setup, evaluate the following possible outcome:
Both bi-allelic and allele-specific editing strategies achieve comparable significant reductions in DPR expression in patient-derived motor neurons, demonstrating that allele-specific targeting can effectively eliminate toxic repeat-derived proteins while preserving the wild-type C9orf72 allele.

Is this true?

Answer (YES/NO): YES